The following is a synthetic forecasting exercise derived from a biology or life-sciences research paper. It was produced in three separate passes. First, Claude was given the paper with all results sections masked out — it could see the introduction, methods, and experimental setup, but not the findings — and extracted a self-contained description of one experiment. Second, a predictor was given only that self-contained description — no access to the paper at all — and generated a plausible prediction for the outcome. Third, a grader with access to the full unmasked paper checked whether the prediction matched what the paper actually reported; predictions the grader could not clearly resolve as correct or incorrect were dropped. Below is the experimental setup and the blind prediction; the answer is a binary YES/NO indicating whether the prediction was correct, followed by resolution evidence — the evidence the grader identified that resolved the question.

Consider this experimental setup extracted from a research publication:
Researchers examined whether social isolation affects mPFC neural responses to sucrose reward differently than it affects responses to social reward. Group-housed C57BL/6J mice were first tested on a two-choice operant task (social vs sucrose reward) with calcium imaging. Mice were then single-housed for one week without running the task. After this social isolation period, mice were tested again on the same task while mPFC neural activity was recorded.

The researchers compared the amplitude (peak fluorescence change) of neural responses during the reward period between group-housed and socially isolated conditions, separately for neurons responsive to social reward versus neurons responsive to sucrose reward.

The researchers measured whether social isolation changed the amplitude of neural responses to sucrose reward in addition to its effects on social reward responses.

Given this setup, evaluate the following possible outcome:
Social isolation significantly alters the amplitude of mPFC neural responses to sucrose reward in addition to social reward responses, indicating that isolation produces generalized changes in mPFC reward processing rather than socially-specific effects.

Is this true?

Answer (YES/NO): NO